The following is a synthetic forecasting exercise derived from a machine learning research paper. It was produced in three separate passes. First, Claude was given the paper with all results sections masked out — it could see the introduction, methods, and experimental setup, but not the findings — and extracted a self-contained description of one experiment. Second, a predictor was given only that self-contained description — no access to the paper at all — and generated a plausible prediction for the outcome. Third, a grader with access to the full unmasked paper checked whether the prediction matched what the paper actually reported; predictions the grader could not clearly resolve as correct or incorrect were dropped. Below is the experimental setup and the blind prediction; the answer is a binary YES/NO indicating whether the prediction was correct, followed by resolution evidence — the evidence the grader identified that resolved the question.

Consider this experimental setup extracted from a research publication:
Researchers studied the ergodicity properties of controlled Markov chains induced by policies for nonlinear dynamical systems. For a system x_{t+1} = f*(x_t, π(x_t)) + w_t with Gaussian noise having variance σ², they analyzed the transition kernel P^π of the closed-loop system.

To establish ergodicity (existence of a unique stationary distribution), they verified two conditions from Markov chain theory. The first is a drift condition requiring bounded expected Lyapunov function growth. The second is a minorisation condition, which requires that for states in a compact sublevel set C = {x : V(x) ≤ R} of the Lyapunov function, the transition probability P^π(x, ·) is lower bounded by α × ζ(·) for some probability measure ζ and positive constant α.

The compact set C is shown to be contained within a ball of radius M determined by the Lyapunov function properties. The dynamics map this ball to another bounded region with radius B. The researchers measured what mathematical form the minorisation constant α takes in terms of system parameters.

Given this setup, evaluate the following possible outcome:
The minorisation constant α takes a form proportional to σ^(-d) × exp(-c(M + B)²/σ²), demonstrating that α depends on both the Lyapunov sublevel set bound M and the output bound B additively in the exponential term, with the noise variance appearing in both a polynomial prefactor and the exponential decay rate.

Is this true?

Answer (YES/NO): NO